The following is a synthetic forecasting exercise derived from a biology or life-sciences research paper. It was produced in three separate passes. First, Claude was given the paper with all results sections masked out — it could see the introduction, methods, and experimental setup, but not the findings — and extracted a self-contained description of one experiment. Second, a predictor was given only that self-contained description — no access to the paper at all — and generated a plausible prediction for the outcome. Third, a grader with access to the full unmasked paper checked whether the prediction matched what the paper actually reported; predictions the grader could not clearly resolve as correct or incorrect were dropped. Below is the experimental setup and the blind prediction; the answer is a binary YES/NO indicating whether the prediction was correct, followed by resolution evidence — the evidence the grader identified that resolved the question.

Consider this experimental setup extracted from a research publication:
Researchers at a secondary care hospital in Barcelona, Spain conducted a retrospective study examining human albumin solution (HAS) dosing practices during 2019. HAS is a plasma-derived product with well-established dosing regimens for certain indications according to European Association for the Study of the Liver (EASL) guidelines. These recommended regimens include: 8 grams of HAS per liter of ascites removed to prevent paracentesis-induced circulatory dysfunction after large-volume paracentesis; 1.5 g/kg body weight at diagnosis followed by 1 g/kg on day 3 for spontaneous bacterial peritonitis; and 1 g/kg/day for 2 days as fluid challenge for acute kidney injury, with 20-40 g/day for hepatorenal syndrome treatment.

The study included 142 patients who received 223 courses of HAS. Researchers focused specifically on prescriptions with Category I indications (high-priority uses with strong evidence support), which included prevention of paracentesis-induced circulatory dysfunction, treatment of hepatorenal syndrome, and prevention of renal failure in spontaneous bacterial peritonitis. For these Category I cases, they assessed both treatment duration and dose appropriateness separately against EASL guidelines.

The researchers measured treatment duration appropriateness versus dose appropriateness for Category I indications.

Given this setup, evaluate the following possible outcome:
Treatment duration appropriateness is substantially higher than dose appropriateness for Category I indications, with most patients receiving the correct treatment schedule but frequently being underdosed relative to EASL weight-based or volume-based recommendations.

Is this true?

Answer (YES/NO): NO